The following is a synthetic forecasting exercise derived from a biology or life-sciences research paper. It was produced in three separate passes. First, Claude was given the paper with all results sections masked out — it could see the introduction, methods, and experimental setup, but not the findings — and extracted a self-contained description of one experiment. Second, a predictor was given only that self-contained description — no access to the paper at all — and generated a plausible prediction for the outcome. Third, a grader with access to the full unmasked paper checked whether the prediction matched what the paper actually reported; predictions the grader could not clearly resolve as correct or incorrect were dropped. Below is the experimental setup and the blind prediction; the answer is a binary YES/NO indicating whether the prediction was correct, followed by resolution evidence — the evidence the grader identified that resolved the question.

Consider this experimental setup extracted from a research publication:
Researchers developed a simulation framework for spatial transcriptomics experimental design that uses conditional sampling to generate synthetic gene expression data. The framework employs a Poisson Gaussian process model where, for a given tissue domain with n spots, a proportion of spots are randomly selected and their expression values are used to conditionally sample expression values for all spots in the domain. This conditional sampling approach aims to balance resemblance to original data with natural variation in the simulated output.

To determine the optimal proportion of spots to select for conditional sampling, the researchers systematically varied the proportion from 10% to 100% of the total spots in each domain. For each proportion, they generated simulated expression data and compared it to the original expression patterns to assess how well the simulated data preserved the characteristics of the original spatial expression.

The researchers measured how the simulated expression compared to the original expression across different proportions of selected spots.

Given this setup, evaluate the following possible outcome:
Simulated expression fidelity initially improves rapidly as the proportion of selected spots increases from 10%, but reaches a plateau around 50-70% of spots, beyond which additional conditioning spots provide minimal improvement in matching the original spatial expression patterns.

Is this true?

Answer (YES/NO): YES